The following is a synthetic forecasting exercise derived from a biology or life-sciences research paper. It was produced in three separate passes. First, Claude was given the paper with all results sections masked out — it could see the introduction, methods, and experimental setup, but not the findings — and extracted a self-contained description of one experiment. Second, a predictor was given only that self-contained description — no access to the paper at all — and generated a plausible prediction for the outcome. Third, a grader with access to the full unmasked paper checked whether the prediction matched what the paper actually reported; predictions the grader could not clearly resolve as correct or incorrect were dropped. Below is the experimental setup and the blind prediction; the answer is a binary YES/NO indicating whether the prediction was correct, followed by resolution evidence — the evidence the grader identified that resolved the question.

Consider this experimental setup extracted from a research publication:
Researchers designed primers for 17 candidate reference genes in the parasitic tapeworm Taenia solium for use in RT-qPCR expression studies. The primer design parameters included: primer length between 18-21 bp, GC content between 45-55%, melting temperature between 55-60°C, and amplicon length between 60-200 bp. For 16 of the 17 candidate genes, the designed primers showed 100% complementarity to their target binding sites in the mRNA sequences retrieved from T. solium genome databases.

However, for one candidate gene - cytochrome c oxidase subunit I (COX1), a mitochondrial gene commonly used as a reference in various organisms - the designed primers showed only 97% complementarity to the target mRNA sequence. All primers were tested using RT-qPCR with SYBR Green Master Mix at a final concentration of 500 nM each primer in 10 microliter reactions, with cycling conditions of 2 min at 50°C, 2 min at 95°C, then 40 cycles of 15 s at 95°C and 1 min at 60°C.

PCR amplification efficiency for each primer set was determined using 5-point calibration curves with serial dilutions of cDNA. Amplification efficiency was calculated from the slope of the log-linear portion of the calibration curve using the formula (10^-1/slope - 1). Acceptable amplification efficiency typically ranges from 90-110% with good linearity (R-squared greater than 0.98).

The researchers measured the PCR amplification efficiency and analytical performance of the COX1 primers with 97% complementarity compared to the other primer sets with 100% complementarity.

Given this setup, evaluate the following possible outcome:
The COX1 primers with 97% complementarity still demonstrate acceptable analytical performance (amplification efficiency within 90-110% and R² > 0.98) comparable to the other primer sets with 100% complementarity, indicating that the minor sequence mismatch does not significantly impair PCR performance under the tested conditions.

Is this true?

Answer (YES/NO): YES